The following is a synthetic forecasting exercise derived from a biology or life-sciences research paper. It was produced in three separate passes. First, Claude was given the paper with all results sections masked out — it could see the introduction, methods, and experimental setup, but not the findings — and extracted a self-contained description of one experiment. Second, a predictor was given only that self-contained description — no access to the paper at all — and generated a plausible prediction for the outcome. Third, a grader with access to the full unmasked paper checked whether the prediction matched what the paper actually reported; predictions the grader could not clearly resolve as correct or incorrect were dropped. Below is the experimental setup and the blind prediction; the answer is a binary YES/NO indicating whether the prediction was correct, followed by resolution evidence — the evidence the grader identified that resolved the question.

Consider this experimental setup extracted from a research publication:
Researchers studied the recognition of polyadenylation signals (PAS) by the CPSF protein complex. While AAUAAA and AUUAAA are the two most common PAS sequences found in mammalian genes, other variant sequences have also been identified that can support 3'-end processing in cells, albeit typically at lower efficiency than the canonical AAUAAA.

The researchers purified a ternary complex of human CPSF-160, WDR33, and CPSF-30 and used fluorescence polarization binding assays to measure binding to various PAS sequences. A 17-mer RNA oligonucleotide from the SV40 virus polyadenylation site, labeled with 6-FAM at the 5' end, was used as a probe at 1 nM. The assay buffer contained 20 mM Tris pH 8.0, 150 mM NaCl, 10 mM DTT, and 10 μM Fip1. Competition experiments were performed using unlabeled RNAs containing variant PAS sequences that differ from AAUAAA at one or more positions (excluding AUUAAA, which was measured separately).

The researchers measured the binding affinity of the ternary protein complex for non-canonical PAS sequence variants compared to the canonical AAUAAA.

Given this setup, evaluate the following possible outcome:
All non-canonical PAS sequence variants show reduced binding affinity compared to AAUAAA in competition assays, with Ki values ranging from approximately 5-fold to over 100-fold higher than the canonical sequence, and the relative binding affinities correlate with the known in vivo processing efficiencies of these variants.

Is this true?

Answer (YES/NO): NO